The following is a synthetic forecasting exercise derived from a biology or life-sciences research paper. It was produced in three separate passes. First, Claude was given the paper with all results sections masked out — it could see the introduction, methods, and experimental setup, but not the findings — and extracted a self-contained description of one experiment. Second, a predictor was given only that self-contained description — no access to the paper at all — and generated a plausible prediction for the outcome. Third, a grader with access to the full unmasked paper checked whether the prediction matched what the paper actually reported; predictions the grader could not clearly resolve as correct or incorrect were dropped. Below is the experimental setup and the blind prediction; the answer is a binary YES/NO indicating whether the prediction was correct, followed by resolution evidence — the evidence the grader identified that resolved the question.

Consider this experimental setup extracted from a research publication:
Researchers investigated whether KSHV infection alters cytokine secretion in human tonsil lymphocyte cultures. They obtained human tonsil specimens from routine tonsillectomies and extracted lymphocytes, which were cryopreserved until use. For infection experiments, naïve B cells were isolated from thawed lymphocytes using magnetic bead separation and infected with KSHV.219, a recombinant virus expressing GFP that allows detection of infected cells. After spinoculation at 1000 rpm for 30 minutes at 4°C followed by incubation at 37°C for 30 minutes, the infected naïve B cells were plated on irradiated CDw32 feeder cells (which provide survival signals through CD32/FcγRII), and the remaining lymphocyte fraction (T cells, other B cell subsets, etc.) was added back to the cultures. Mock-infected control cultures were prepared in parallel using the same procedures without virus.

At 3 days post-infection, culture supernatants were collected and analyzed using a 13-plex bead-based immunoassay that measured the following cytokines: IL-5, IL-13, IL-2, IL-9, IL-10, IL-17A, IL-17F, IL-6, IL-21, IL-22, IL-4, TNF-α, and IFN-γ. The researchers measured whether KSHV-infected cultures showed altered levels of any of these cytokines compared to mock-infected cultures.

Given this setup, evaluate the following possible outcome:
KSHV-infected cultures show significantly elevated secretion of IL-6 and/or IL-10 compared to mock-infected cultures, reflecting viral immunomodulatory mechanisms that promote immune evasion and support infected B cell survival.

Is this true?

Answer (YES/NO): YES